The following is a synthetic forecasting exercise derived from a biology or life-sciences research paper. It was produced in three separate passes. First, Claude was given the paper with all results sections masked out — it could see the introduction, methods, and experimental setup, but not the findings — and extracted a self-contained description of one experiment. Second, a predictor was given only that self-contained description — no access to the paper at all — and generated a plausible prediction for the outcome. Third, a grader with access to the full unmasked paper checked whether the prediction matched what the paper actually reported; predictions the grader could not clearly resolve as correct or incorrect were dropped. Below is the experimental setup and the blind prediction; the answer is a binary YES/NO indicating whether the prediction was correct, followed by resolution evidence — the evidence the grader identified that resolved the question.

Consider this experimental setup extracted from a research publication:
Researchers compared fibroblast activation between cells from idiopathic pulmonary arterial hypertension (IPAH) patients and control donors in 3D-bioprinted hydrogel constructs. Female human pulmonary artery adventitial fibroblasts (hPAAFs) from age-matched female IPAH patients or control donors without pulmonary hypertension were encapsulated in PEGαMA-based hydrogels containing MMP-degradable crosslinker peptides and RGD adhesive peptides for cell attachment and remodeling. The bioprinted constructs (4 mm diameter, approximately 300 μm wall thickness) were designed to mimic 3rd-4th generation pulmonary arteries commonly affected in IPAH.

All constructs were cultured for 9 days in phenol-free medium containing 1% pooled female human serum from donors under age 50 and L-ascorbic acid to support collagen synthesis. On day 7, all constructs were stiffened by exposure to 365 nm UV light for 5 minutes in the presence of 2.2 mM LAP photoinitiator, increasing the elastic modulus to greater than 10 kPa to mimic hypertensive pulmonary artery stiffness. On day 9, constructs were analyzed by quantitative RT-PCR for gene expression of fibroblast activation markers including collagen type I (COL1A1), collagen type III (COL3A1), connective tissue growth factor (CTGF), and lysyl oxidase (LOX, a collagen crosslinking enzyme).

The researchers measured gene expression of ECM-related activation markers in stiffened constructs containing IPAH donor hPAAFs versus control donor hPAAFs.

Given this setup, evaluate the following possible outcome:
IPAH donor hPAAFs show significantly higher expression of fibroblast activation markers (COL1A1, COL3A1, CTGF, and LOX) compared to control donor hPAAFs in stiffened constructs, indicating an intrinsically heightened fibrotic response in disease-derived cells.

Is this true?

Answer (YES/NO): NO